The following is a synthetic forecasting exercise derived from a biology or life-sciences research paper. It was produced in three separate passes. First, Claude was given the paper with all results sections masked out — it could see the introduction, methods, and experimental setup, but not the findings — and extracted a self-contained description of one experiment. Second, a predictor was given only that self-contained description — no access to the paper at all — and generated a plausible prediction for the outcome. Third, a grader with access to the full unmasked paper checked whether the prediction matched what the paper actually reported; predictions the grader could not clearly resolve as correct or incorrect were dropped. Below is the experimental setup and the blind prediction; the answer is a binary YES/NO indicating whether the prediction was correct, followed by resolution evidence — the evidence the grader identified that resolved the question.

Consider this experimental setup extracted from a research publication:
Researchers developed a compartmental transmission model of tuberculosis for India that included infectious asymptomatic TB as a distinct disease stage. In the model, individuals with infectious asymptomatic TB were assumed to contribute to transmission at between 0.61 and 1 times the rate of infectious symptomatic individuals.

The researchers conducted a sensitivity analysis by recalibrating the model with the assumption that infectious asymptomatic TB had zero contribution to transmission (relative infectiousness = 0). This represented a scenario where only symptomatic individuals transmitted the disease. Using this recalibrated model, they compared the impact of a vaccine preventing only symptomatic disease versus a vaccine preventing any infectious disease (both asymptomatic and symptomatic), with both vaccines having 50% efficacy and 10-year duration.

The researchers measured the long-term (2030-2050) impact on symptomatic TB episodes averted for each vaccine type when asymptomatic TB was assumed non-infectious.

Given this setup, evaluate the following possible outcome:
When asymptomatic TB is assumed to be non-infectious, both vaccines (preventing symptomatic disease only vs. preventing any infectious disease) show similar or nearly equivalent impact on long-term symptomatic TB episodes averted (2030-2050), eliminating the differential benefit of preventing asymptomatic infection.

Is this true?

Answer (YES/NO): YES